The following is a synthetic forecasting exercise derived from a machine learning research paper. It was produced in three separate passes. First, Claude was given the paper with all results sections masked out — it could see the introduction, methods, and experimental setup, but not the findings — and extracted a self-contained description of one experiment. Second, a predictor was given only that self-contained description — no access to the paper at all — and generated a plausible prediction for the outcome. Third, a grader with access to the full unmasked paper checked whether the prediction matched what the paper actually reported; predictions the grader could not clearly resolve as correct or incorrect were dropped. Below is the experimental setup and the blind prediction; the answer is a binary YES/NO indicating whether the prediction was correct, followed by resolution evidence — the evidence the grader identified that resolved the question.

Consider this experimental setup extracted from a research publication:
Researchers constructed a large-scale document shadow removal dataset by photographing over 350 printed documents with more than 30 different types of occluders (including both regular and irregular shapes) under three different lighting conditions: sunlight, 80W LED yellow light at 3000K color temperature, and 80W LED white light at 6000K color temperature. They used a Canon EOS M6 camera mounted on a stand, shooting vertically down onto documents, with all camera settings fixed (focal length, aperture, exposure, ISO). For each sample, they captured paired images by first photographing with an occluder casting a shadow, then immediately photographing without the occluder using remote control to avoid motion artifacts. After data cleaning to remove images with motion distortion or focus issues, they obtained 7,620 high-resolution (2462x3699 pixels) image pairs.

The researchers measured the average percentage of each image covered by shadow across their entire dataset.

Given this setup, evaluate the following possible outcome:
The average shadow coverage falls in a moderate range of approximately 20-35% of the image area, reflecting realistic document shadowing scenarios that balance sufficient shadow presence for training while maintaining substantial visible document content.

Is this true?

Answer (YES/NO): NO